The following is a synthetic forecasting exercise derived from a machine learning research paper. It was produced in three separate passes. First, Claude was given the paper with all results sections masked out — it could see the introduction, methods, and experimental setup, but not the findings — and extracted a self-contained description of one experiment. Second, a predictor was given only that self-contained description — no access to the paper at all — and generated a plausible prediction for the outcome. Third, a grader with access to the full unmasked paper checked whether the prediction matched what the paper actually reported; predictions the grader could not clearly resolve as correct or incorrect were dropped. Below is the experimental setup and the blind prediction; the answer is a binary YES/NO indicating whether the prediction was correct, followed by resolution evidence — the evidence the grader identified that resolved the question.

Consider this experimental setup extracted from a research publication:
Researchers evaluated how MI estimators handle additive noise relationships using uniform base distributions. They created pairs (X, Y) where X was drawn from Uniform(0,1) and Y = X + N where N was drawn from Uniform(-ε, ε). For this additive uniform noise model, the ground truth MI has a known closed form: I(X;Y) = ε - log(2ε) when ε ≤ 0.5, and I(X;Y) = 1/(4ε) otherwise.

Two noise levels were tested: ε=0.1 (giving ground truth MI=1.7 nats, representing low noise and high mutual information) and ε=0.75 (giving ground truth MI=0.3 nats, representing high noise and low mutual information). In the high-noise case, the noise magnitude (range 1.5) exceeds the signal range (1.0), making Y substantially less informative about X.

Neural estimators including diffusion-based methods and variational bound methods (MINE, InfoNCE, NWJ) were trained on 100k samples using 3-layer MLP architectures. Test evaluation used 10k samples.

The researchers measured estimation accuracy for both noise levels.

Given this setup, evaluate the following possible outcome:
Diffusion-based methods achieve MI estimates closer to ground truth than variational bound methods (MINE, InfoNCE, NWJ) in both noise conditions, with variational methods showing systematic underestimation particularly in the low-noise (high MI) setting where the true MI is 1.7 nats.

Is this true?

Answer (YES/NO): NO